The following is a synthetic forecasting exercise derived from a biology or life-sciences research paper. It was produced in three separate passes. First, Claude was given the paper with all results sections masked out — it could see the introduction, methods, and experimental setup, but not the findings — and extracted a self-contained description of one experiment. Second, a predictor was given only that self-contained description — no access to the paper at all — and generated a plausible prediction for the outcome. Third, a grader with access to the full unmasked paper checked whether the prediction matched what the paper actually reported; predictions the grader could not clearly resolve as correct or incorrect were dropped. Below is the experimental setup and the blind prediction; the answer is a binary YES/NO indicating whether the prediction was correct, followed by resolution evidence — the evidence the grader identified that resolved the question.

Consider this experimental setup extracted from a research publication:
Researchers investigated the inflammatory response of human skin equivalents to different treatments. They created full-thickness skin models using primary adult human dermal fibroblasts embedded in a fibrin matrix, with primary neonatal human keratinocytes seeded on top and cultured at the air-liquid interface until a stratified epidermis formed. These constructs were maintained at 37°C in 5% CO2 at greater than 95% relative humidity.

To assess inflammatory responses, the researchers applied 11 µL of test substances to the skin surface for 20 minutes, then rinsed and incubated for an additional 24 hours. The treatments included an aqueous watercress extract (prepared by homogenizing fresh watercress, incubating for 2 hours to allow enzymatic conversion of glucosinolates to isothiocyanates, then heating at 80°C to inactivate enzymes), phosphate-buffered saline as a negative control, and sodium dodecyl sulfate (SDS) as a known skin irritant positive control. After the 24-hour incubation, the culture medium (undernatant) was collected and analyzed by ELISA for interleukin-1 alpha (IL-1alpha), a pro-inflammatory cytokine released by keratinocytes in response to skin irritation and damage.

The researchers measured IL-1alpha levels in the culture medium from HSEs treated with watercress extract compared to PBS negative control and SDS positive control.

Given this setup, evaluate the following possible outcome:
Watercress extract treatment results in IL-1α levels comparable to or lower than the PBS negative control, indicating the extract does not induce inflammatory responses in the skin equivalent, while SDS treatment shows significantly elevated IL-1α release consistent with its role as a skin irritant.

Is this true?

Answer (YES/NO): YES